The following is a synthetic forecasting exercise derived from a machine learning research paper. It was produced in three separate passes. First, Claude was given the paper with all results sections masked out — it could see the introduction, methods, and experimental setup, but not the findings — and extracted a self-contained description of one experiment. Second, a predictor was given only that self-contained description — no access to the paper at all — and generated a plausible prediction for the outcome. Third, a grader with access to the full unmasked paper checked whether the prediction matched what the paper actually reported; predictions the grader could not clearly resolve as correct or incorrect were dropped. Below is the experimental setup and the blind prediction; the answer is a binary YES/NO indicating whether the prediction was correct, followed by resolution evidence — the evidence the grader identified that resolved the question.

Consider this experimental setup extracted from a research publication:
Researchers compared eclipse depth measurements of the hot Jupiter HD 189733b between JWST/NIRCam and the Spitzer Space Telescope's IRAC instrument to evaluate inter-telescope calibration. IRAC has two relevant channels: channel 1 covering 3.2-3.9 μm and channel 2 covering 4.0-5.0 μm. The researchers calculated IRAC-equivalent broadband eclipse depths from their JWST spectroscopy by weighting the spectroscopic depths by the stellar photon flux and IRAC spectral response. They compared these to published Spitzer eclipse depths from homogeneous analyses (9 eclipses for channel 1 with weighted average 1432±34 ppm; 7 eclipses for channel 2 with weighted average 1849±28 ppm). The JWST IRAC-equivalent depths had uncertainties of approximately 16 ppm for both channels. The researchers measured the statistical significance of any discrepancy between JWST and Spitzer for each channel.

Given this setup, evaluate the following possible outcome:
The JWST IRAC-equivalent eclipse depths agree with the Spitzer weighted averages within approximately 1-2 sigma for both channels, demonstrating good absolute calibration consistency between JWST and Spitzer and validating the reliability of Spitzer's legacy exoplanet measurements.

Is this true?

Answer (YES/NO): NO